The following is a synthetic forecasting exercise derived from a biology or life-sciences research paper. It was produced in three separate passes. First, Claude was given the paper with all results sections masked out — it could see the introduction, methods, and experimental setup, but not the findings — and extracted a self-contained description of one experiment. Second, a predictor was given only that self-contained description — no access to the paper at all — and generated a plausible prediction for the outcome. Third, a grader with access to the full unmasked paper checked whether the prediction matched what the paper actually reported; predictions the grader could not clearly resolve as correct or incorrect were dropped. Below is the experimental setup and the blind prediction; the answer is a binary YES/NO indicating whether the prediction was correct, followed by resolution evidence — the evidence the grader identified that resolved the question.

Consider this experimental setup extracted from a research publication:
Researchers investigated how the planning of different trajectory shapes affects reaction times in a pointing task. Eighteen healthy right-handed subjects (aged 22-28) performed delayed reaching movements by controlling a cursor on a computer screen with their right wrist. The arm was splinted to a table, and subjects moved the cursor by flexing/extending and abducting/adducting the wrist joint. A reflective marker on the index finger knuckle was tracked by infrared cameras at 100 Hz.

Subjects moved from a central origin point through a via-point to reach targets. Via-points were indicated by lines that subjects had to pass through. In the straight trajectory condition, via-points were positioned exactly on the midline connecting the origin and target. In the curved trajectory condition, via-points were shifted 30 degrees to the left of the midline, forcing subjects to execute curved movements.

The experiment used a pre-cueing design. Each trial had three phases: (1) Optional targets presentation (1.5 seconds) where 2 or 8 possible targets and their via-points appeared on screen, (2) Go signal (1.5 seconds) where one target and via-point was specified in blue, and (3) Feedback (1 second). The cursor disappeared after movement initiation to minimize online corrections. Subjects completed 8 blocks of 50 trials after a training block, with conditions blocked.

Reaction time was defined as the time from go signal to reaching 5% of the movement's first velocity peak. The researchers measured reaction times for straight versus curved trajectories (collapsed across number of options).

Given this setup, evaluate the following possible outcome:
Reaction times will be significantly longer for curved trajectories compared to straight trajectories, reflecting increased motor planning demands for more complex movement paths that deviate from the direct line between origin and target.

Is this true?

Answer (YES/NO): YES